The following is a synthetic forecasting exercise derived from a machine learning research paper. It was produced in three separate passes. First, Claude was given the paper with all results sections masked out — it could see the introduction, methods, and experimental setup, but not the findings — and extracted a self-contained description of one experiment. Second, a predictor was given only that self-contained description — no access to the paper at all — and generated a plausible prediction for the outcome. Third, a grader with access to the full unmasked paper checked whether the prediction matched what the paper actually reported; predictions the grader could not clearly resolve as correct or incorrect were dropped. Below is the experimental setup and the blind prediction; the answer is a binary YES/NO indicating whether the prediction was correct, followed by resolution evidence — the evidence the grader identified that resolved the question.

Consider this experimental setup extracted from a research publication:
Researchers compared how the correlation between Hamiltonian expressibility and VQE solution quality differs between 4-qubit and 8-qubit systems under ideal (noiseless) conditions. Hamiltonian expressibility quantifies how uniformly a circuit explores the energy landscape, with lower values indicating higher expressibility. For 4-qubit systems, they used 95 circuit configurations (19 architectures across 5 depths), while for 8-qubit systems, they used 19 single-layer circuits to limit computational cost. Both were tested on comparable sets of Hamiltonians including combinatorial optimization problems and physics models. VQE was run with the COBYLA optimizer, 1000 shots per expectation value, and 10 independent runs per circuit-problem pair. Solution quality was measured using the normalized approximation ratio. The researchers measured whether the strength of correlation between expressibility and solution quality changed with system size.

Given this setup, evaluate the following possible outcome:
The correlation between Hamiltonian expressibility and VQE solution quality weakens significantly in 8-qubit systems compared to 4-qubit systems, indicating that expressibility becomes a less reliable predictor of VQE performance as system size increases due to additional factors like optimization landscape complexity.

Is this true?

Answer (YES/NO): YES